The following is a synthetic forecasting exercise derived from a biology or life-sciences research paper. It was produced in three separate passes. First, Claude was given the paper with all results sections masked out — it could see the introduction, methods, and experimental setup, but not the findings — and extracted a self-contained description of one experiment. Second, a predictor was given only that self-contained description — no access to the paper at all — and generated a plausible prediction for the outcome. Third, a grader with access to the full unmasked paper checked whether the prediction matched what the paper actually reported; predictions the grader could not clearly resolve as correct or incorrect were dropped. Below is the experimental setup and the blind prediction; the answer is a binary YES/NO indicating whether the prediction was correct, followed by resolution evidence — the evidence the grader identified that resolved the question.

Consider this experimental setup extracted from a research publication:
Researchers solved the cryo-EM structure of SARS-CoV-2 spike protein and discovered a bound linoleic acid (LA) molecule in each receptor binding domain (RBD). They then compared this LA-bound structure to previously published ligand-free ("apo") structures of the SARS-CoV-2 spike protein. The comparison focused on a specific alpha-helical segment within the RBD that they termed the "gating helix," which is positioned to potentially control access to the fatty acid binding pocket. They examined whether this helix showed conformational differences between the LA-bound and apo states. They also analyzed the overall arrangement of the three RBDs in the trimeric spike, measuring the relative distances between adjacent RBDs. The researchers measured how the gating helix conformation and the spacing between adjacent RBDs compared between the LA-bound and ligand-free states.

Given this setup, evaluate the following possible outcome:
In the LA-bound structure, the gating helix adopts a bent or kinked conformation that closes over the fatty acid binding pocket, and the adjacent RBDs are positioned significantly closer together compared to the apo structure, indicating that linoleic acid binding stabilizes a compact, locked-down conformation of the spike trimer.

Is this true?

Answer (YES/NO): NO